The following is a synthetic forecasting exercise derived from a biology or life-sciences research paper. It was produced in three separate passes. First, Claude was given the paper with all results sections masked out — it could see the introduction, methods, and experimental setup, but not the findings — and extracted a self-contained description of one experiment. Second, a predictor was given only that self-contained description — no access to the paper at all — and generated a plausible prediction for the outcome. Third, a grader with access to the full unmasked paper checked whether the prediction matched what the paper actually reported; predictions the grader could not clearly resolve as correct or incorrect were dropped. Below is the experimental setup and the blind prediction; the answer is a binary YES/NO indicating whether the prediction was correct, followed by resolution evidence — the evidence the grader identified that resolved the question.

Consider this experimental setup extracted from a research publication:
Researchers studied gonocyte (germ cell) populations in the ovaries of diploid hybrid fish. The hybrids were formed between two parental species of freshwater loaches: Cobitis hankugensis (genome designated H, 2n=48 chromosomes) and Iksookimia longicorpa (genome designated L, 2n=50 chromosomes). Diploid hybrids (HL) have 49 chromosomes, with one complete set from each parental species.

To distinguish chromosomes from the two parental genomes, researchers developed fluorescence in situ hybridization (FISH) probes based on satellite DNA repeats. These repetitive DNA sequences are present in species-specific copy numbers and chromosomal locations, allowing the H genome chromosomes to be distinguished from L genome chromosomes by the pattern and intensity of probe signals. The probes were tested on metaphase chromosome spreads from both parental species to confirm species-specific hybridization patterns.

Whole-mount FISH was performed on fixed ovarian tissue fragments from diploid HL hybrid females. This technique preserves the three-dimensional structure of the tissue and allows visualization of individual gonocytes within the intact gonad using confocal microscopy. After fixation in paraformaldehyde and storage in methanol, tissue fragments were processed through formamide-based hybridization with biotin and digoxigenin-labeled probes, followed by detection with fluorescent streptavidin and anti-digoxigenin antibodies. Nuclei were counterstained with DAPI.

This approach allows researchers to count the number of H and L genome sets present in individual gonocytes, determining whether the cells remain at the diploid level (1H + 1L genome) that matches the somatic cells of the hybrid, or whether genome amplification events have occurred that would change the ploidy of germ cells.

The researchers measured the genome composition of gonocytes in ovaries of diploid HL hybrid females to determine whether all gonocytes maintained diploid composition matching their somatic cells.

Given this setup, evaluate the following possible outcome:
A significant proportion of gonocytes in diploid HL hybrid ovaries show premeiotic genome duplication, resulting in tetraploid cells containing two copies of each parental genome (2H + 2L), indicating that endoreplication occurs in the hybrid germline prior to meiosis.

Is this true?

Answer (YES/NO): NO